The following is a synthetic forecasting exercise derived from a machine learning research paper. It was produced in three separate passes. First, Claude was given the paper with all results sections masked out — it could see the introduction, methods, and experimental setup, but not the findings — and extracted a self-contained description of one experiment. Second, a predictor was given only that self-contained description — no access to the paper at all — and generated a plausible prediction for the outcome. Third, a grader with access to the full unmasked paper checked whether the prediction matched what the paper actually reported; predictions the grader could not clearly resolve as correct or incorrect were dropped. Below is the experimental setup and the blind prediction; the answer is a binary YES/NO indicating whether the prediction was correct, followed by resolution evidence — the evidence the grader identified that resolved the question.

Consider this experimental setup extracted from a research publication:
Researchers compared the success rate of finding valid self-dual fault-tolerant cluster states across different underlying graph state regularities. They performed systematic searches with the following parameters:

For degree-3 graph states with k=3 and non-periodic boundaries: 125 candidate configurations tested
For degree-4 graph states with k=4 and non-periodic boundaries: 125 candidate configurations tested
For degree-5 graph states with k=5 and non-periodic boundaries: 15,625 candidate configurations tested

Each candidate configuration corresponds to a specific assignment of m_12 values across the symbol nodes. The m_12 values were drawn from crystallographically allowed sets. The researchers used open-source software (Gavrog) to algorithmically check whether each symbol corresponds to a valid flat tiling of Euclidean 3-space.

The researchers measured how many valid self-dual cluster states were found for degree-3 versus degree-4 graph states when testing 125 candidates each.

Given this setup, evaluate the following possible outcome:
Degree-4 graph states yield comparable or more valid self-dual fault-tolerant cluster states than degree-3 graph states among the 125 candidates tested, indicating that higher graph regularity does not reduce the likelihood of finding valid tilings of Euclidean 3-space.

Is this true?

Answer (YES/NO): NO